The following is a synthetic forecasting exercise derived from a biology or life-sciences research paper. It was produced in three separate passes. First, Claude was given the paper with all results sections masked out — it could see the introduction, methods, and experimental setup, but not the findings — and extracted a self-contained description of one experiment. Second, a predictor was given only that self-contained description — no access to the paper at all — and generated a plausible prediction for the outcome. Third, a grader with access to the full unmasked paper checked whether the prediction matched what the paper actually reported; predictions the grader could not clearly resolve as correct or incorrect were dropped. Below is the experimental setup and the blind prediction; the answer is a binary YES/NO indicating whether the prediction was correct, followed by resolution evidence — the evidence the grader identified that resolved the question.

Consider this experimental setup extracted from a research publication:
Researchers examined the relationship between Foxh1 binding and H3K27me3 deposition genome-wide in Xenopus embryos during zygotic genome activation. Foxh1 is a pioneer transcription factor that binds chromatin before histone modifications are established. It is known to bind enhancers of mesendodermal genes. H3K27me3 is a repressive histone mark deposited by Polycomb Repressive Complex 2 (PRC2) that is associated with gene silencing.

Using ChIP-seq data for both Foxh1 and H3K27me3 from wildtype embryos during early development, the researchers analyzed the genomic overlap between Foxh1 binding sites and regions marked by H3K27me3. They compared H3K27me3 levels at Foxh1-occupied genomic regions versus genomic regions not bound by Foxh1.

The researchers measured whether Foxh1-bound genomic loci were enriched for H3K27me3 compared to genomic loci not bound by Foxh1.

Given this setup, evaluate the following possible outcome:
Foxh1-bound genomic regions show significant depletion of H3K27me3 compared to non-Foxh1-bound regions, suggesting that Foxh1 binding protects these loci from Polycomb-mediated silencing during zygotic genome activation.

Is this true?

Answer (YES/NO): NO